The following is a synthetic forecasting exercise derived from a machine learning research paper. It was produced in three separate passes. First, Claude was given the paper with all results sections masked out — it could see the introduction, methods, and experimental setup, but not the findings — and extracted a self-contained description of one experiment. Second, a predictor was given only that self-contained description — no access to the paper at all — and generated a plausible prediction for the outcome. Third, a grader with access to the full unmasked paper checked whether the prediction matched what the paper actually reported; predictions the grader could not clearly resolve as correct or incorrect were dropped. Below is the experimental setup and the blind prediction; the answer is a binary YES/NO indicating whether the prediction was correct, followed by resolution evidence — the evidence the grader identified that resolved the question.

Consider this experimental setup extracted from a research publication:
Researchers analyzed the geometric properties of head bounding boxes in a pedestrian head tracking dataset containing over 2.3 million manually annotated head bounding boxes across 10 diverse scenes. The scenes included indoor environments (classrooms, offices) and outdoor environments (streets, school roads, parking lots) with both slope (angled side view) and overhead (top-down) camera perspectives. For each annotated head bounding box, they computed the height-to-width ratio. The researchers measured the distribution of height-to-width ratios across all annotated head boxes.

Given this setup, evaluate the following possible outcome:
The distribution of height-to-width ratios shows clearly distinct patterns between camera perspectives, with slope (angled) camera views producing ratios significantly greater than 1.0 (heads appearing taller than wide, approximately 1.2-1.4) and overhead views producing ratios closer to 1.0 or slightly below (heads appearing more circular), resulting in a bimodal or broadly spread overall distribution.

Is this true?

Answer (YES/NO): NO